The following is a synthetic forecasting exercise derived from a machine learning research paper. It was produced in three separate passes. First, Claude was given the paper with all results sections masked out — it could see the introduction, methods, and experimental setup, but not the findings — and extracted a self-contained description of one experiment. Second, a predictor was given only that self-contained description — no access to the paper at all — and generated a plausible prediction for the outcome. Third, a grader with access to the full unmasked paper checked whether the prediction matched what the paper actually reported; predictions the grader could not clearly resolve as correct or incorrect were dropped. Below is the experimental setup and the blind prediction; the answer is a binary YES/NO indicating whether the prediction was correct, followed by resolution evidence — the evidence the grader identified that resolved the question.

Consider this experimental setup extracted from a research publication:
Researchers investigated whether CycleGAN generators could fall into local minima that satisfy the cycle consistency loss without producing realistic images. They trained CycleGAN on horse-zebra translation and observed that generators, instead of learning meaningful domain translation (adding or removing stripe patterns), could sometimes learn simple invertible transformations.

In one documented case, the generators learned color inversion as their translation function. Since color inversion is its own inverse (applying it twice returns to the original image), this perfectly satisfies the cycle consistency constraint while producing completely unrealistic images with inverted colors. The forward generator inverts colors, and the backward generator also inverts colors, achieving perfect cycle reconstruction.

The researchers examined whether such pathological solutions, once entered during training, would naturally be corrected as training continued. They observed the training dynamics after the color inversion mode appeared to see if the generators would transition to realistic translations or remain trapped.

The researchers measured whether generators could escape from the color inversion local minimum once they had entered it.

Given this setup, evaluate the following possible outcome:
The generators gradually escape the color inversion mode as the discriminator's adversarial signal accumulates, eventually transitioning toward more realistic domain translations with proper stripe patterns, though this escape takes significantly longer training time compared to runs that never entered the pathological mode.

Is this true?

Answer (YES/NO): NO